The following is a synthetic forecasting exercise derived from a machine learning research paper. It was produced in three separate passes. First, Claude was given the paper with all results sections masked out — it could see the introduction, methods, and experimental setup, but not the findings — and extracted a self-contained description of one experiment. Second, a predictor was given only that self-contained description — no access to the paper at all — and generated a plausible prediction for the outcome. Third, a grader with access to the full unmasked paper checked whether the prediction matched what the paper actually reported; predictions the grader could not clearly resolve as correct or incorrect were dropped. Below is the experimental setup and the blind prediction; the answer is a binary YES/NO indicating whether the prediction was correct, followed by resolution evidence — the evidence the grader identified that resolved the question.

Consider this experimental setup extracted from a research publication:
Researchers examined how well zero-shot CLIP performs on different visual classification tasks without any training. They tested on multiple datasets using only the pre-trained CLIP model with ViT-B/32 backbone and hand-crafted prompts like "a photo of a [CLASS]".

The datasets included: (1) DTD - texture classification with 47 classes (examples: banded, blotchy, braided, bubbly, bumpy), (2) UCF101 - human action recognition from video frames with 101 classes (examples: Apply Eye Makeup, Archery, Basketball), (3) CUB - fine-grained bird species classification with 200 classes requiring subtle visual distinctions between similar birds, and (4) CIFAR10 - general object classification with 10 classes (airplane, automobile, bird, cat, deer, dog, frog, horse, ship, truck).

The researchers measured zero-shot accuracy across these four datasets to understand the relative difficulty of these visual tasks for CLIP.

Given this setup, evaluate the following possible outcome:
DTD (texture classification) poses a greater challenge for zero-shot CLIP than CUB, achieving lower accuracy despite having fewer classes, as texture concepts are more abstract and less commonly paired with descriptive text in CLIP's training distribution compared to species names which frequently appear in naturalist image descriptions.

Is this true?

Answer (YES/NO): YES